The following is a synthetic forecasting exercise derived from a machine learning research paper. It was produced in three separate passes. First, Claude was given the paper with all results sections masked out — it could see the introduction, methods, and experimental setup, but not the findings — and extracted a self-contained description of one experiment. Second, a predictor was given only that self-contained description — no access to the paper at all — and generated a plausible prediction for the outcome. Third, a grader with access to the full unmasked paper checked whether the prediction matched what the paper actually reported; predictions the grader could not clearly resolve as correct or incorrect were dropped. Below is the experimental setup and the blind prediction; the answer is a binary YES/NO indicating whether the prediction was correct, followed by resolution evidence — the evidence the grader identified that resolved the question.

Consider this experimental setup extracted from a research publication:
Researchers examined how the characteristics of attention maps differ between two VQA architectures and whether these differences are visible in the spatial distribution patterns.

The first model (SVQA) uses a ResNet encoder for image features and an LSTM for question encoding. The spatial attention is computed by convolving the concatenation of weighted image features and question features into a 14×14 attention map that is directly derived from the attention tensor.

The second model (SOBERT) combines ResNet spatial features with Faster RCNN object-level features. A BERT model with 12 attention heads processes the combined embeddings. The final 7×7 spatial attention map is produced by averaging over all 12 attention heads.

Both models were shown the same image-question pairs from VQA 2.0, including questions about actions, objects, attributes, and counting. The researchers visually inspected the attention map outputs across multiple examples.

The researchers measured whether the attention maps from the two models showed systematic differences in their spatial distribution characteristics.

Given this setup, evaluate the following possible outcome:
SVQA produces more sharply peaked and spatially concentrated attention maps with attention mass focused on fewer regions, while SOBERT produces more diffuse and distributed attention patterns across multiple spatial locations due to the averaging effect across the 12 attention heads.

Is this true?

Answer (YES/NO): NO